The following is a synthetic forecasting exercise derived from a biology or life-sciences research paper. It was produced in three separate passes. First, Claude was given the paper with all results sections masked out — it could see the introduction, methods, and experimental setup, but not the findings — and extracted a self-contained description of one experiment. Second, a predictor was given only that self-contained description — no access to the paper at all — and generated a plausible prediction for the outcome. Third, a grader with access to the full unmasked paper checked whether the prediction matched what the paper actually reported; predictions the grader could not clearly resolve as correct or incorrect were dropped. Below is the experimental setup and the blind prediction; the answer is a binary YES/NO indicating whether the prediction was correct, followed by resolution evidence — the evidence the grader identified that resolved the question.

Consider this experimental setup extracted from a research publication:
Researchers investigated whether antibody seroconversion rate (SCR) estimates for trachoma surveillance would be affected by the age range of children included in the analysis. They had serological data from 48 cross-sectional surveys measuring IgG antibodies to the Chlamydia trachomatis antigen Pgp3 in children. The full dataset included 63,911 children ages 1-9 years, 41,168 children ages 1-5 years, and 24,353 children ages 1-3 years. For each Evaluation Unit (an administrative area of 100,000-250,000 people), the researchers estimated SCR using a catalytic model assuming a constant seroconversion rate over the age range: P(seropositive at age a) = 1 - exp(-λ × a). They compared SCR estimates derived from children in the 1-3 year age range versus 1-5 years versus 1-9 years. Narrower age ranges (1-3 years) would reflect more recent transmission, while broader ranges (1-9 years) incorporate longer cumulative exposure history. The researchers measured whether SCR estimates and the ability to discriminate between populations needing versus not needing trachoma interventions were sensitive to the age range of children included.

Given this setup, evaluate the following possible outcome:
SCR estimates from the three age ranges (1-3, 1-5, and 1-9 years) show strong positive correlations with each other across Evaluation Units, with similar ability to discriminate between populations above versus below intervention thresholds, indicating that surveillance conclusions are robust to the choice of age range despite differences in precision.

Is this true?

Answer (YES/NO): YES